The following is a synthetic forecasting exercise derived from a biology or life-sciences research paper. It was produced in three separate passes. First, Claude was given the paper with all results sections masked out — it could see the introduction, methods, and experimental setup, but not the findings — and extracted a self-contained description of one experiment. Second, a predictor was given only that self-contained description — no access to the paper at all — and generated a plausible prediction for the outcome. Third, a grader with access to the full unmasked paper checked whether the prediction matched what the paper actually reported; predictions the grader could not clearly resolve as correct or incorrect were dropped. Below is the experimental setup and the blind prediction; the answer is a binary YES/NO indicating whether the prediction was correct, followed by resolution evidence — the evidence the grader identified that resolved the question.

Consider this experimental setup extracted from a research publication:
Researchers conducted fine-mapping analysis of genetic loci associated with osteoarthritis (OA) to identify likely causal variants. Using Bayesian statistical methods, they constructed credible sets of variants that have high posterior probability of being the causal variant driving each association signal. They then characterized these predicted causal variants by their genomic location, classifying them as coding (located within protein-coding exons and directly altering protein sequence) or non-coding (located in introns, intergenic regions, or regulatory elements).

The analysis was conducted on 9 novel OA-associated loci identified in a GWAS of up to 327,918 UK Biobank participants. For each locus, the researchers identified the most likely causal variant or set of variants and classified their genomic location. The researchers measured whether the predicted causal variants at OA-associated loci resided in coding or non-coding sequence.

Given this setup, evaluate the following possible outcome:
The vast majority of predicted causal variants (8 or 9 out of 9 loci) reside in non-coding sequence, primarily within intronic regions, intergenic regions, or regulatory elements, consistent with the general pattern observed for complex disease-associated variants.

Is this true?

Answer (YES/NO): YES